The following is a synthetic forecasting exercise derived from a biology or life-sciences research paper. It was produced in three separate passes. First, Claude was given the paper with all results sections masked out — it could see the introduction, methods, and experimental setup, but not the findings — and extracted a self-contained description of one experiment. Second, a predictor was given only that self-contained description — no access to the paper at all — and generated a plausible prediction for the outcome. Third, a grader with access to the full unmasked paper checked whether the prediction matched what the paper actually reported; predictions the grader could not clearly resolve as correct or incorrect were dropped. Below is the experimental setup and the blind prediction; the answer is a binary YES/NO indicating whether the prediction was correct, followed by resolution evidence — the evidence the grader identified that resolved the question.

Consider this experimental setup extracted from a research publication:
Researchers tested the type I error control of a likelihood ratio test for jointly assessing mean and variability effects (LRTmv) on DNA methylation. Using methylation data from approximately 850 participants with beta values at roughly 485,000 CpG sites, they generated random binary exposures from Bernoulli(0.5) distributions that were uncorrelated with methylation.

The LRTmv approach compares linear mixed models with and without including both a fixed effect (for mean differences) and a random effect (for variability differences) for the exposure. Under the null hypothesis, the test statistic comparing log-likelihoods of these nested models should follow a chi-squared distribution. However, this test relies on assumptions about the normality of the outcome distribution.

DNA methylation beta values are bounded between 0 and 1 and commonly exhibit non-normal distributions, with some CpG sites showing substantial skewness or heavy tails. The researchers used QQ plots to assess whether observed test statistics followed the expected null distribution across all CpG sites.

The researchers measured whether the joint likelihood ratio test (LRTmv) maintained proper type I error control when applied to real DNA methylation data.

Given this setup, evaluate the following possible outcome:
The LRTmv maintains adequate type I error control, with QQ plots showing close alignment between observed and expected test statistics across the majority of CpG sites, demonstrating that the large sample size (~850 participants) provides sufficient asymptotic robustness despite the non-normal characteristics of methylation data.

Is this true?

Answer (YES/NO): NO